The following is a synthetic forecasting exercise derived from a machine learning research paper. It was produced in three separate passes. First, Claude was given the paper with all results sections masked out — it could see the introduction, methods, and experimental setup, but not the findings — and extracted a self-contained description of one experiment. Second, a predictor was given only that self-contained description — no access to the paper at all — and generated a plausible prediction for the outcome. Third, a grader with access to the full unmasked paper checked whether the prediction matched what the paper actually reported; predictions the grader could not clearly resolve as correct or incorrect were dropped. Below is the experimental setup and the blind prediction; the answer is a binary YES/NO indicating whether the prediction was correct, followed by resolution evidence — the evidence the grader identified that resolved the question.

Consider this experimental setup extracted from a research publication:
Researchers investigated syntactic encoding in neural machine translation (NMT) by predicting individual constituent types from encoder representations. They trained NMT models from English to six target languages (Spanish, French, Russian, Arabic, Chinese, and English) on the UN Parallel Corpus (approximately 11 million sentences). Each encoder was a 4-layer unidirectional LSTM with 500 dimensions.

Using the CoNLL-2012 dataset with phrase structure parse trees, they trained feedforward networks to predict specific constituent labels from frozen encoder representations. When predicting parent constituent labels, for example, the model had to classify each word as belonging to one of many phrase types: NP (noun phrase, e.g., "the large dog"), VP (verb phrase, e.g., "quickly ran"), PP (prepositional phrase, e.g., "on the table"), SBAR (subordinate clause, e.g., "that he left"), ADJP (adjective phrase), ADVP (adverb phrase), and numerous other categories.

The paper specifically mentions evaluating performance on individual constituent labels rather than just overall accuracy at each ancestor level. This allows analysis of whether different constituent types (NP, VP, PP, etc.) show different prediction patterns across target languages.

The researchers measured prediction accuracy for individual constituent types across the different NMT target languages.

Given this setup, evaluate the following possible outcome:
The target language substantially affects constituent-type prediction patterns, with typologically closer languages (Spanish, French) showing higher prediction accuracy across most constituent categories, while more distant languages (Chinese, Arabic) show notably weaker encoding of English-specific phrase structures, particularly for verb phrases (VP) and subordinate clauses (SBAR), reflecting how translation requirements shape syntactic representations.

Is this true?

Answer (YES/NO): NO